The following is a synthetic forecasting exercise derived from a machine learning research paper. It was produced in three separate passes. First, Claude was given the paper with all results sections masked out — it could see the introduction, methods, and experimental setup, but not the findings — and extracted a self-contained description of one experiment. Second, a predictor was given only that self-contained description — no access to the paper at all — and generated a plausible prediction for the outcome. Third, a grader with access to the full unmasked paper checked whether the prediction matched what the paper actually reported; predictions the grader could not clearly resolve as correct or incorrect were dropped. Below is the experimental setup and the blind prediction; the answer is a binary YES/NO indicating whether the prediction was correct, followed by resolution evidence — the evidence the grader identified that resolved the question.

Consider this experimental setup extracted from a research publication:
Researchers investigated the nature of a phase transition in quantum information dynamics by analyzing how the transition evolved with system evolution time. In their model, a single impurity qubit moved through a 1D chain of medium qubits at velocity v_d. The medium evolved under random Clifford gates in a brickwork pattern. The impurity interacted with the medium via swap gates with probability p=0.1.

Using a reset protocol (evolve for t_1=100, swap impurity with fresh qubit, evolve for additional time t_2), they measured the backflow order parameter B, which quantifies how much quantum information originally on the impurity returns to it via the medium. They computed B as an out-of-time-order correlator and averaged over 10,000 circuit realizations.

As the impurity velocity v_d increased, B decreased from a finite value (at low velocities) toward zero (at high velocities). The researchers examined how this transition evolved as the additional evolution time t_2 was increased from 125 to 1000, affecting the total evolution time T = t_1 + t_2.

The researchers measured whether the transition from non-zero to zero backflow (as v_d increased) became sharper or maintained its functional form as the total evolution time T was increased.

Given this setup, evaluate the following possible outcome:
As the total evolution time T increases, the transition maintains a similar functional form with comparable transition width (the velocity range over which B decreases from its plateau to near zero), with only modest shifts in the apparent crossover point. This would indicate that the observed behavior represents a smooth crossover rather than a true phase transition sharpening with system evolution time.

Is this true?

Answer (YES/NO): NO